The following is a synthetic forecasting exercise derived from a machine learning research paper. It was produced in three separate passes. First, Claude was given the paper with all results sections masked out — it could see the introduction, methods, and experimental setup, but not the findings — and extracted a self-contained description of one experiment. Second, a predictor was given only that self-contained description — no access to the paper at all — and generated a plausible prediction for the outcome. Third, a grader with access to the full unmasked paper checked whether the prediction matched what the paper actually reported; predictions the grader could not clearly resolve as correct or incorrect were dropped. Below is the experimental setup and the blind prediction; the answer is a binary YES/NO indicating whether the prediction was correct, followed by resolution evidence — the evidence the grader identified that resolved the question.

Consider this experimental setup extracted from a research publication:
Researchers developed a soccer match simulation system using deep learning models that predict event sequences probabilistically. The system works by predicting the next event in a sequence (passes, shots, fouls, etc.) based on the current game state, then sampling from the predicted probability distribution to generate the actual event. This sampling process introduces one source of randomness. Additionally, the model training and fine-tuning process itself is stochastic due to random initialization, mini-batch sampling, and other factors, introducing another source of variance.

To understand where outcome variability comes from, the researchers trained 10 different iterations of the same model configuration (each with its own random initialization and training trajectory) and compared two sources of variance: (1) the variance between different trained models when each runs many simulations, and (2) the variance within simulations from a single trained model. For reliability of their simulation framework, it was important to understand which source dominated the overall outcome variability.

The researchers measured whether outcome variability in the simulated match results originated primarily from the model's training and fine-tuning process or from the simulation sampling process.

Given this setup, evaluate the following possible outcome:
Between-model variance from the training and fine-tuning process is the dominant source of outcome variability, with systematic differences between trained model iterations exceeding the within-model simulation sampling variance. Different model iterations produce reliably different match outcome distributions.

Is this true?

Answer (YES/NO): YES